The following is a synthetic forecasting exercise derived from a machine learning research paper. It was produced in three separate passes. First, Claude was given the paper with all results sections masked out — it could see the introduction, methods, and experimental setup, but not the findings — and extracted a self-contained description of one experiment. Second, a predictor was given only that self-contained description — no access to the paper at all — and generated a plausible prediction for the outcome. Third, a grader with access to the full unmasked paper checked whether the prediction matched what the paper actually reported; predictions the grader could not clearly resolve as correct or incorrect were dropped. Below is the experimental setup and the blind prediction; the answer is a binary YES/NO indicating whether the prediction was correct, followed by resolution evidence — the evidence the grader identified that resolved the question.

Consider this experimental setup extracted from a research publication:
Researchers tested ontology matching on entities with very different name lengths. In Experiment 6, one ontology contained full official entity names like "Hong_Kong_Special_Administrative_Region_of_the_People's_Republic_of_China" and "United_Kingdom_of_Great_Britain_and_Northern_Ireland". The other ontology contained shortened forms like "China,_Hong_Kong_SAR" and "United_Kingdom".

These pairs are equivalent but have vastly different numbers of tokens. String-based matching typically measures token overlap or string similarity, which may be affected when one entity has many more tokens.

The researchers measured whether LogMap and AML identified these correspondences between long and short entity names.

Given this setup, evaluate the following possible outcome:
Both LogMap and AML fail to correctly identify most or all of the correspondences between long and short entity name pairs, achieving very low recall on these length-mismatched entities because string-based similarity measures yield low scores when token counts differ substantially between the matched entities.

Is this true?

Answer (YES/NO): YES